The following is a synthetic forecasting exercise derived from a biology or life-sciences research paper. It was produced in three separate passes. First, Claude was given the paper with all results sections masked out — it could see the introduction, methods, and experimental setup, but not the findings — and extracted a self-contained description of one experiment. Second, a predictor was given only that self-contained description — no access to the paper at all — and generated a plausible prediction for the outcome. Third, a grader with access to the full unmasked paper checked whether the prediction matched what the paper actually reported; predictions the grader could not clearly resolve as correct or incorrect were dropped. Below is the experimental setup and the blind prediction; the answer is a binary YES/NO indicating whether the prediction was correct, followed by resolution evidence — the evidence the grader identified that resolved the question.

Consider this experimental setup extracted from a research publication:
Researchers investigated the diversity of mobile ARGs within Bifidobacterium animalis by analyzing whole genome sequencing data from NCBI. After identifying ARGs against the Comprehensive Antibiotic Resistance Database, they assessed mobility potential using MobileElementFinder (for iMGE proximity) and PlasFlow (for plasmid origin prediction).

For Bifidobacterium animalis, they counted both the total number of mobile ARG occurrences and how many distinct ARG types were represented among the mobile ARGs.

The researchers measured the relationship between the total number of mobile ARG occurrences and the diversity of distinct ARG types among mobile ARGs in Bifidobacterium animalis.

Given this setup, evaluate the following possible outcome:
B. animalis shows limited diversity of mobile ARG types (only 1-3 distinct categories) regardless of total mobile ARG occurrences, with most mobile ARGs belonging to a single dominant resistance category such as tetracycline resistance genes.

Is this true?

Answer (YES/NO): YES